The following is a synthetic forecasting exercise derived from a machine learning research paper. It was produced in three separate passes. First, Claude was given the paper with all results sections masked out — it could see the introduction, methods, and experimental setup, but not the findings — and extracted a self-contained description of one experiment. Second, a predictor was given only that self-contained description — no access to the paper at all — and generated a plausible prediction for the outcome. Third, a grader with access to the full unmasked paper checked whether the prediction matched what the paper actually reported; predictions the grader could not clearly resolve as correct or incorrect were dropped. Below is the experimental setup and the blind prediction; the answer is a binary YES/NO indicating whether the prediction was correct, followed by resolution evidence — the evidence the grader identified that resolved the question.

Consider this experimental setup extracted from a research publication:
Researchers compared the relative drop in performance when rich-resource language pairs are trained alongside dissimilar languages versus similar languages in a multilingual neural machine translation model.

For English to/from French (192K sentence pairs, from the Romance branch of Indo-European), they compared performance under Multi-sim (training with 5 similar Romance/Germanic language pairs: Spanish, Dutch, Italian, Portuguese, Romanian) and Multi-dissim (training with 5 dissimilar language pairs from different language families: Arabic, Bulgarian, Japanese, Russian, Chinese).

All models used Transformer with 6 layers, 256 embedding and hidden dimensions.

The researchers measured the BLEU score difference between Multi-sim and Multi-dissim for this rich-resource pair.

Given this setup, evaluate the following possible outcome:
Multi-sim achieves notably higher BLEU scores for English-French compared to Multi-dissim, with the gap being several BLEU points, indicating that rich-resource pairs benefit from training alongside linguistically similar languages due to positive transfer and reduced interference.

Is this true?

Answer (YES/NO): NO